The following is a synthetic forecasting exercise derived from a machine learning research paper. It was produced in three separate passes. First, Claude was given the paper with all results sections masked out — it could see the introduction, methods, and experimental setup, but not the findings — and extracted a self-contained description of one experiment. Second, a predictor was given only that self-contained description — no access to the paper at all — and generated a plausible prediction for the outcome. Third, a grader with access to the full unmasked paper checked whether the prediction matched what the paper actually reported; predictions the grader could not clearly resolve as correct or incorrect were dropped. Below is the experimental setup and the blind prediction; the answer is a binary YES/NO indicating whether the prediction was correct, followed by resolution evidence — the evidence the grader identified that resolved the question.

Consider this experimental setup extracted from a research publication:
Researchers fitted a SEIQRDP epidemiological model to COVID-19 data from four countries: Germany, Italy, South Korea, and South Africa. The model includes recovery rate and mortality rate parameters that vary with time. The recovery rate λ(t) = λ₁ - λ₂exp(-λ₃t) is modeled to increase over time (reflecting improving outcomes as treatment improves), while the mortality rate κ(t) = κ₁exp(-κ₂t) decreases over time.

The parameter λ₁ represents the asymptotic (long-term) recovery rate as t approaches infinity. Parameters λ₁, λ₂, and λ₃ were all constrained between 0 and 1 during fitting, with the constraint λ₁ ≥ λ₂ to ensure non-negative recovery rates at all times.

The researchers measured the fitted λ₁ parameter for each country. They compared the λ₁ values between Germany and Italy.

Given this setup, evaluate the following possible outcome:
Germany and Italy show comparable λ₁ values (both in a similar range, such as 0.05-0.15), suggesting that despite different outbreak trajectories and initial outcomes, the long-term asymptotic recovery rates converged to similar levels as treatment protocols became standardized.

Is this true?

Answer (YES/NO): NO